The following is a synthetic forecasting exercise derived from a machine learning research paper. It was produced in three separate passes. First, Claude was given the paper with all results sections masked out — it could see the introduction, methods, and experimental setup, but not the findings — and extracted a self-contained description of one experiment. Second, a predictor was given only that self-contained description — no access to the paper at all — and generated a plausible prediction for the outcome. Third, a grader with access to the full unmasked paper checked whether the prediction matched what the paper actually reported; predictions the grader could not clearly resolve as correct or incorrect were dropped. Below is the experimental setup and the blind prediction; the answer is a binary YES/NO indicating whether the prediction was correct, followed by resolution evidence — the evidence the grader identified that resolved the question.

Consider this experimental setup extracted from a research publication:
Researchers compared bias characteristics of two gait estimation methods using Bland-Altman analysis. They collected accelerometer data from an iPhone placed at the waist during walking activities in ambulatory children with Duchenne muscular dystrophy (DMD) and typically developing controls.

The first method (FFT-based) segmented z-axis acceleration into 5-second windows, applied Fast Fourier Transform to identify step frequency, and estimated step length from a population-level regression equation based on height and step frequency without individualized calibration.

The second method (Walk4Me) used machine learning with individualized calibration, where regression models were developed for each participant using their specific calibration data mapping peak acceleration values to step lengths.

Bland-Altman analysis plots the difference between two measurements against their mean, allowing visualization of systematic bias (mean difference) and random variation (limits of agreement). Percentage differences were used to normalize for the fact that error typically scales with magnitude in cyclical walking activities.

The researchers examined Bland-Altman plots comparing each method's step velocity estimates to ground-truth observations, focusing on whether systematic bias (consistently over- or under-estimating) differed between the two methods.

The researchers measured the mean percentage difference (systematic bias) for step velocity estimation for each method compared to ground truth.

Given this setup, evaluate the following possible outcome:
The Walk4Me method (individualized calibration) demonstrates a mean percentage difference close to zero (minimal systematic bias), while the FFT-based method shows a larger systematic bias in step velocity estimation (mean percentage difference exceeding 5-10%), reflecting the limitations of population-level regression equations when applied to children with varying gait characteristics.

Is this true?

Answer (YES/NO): NO